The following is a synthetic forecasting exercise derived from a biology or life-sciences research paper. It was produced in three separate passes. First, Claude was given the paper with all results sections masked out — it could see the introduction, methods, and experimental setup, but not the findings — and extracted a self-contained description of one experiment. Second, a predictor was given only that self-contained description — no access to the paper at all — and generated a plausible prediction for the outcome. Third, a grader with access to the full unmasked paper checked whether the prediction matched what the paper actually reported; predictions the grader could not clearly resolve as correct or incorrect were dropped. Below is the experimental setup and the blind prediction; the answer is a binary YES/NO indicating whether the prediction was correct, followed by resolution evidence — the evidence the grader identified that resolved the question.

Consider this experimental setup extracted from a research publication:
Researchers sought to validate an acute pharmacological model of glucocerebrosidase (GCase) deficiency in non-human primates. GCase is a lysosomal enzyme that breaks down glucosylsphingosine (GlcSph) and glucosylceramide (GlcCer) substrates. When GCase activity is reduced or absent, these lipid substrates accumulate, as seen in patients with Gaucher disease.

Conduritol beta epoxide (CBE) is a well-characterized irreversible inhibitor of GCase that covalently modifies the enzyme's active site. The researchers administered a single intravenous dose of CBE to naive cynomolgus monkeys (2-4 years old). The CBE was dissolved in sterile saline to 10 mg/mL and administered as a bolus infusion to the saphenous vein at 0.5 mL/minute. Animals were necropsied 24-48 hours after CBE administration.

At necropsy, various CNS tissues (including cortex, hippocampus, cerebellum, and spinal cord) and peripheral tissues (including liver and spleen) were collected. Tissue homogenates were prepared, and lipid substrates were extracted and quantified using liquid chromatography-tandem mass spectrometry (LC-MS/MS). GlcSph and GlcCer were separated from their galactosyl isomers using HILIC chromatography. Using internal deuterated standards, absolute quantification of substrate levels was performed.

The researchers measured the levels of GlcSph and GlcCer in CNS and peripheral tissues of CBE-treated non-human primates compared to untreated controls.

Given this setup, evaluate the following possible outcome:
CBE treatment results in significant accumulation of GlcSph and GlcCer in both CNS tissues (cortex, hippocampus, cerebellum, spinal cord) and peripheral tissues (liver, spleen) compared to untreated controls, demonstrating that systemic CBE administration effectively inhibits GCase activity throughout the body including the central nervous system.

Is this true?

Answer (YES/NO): NO